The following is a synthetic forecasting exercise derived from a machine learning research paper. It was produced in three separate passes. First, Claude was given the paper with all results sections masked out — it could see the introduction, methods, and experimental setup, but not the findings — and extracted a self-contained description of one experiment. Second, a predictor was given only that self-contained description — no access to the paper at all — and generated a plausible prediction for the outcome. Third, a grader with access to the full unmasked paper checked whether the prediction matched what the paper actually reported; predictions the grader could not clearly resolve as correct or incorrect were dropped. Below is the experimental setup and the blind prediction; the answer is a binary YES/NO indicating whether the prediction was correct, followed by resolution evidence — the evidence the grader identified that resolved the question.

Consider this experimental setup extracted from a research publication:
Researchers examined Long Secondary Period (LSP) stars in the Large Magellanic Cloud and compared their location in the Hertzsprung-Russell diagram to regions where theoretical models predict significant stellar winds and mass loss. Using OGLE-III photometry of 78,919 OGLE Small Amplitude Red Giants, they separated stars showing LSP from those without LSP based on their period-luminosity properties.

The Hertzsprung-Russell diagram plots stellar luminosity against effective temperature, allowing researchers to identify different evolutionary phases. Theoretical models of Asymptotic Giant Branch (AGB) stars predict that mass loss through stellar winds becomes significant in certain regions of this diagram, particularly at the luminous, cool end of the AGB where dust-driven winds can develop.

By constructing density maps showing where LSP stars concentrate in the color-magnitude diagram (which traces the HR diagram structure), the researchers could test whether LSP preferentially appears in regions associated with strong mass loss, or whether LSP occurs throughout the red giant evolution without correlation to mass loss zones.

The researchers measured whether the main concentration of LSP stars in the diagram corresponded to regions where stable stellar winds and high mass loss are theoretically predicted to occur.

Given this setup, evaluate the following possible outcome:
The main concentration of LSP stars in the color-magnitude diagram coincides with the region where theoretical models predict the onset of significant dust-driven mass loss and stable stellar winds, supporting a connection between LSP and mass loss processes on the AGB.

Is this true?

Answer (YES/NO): YES